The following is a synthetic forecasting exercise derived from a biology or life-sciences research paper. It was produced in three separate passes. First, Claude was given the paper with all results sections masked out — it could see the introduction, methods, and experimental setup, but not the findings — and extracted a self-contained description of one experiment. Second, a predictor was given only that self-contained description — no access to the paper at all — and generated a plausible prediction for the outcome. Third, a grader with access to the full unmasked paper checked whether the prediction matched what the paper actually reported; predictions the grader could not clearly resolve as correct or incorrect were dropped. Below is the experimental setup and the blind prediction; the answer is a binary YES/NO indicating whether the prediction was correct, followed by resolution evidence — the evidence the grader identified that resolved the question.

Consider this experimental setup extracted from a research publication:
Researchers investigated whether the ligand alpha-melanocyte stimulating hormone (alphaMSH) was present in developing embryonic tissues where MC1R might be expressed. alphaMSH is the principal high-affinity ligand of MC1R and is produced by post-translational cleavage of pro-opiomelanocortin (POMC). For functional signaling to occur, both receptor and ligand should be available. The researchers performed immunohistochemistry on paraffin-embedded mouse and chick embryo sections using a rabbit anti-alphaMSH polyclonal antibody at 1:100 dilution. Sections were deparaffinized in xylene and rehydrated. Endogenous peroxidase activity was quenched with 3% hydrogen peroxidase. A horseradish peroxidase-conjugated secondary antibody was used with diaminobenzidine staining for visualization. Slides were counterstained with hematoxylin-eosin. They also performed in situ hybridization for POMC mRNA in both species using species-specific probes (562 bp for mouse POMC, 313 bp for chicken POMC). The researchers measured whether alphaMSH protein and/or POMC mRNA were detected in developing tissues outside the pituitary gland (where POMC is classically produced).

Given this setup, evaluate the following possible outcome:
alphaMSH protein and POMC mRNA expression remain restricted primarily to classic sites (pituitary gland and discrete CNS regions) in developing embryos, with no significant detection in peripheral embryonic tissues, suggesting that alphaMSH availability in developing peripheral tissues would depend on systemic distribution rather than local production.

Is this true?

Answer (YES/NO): NO